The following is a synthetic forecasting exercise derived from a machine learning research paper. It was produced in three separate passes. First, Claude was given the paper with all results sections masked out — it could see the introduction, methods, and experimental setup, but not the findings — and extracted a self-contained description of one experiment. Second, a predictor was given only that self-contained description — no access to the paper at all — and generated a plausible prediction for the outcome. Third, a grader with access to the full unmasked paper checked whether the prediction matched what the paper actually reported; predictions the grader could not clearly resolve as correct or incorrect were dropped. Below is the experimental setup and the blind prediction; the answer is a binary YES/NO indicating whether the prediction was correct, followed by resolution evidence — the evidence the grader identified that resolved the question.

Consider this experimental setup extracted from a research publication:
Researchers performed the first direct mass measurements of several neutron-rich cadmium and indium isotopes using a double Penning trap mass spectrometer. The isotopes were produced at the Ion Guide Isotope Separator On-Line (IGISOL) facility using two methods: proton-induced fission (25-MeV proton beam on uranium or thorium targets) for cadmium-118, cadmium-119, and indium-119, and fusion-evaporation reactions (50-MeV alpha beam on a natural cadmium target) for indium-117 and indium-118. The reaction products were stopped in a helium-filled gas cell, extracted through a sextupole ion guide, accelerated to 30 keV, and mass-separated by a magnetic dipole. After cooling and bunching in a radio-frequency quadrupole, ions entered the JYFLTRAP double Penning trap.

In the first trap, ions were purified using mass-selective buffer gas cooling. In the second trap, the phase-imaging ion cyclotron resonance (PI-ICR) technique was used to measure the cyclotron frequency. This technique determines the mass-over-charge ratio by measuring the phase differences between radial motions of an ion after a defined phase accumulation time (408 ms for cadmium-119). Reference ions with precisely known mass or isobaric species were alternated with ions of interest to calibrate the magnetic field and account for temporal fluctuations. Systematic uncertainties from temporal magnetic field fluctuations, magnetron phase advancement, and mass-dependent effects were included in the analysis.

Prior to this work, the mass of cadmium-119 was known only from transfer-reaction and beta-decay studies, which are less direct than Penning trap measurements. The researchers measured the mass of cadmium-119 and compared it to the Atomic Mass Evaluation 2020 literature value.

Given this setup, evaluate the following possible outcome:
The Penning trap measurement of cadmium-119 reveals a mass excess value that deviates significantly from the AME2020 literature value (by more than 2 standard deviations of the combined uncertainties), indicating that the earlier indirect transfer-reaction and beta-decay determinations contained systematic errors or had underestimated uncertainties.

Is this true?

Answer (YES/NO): YES